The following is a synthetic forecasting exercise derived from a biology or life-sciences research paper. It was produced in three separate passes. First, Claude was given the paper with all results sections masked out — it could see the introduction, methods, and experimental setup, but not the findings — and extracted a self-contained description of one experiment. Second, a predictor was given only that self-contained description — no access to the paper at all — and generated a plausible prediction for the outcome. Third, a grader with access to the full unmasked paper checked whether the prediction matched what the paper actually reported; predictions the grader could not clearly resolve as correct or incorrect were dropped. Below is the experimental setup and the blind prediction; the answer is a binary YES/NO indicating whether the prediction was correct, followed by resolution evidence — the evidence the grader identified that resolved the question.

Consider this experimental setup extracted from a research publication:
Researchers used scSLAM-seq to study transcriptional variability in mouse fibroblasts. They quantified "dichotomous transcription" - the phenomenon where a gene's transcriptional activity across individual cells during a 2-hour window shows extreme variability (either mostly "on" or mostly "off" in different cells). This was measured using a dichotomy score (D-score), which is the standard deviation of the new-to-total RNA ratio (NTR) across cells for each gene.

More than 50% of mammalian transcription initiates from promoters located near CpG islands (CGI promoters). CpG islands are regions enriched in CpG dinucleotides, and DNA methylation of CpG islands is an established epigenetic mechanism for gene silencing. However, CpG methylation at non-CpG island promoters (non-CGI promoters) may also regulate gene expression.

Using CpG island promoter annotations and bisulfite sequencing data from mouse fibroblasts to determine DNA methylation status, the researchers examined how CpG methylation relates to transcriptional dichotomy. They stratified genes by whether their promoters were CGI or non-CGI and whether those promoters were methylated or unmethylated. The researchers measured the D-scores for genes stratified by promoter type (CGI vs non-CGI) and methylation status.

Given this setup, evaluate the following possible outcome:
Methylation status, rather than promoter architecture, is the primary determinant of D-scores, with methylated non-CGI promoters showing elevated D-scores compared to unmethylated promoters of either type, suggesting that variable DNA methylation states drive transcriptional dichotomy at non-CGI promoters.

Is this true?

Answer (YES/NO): NO